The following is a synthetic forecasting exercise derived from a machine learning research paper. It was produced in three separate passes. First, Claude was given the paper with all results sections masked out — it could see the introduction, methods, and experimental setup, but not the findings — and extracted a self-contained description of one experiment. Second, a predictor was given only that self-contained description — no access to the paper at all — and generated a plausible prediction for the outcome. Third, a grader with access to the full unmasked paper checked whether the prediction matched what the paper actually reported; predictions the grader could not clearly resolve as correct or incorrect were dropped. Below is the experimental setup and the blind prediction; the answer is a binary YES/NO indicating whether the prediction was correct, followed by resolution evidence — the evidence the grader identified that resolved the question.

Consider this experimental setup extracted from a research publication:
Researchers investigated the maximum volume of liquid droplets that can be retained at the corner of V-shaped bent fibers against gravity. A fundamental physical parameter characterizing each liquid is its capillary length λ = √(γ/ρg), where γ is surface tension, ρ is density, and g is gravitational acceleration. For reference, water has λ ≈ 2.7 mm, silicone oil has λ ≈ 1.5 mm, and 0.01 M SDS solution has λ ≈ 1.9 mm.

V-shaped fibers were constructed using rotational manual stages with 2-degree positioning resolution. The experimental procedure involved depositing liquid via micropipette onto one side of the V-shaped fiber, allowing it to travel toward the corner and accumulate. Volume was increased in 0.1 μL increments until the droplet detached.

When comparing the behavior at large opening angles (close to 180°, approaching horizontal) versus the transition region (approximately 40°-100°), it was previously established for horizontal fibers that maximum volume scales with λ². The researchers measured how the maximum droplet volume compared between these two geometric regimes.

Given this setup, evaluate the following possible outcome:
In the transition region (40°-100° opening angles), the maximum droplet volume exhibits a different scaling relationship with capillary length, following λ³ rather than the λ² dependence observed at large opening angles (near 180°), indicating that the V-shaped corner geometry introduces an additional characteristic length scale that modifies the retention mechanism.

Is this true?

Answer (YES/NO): NO